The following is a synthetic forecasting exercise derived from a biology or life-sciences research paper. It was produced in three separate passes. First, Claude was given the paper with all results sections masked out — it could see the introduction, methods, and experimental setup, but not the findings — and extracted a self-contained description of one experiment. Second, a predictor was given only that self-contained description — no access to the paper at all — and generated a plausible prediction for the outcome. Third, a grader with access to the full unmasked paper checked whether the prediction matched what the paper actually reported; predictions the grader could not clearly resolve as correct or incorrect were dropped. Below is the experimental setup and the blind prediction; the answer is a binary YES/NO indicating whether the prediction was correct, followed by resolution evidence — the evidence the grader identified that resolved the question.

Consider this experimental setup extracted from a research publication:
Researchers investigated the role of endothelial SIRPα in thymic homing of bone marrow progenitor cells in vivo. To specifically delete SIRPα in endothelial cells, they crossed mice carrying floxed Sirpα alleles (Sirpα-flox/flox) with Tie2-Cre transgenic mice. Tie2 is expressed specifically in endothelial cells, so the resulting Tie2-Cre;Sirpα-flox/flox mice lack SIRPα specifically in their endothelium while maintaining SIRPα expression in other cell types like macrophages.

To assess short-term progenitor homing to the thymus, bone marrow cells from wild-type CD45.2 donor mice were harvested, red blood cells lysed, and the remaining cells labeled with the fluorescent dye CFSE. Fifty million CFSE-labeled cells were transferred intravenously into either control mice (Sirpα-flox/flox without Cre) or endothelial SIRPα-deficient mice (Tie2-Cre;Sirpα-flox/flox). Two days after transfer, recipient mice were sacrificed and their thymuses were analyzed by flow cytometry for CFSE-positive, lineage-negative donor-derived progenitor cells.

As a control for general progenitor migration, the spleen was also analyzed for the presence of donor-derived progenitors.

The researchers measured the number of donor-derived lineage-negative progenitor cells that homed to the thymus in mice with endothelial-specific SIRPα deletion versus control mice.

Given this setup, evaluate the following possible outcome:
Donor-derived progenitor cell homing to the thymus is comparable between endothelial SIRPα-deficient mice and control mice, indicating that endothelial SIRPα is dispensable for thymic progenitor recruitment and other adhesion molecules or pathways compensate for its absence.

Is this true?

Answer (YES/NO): NO